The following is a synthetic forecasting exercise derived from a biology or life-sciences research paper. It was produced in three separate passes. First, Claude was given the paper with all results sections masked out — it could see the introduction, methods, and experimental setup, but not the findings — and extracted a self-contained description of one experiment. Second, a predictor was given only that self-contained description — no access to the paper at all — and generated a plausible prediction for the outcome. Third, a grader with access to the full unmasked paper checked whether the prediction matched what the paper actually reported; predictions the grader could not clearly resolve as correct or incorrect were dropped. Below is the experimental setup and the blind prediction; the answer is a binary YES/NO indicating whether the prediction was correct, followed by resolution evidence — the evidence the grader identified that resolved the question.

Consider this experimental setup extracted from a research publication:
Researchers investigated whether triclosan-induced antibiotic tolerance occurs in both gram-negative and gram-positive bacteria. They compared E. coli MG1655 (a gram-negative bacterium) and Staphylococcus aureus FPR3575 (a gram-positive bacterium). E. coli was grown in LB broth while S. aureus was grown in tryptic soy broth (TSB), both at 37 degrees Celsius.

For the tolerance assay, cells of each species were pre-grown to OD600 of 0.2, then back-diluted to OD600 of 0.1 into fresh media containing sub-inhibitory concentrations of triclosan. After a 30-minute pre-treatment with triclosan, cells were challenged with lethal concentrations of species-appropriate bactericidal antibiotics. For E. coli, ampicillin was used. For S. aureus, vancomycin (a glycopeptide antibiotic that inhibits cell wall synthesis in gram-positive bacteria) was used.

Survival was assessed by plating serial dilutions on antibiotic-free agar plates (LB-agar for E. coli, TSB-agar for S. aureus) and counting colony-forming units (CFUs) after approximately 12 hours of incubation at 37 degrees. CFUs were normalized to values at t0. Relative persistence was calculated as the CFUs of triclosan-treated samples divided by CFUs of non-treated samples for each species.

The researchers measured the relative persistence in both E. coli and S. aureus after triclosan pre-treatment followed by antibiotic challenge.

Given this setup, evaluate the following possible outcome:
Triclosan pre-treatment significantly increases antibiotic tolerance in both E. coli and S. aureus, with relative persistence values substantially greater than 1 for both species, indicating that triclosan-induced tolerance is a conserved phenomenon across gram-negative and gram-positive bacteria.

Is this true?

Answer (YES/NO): YES